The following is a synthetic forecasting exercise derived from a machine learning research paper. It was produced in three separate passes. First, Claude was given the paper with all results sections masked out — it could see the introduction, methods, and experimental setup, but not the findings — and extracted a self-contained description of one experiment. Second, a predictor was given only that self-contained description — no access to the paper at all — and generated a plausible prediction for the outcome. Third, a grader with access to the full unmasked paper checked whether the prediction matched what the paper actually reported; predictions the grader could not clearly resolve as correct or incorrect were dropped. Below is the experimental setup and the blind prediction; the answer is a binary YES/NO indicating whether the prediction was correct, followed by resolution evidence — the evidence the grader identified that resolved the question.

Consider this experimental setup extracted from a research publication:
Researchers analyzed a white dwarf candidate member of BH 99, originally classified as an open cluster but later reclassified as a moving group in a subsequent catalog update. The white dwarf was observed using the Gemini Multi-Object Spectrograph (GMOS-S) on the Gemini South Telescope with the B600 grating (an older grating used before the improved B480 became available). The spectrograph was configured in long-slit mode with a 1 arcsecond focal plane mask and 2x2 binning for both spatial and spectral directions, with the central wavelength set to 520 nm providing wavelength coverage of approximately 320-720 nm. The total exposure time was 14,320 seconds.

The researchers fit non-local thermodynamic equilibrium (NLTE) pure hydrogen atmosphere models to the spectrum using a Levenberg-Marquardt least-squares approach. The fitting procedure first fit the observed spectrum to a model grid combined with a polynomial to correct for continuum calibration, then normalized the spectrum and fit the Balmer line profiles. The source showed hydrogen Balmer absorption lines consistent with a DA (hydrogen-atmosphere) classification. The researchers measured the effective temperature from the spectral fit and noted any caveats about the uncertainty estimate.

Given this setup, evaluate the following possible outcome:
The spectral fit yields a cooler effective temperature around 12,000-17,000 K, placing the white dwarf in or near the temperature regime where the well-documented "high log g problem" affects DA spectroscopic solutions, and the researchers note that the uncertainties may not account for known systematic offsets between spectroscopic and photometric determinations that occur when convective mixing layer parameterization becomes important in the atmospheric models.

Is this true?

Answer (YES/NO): NO